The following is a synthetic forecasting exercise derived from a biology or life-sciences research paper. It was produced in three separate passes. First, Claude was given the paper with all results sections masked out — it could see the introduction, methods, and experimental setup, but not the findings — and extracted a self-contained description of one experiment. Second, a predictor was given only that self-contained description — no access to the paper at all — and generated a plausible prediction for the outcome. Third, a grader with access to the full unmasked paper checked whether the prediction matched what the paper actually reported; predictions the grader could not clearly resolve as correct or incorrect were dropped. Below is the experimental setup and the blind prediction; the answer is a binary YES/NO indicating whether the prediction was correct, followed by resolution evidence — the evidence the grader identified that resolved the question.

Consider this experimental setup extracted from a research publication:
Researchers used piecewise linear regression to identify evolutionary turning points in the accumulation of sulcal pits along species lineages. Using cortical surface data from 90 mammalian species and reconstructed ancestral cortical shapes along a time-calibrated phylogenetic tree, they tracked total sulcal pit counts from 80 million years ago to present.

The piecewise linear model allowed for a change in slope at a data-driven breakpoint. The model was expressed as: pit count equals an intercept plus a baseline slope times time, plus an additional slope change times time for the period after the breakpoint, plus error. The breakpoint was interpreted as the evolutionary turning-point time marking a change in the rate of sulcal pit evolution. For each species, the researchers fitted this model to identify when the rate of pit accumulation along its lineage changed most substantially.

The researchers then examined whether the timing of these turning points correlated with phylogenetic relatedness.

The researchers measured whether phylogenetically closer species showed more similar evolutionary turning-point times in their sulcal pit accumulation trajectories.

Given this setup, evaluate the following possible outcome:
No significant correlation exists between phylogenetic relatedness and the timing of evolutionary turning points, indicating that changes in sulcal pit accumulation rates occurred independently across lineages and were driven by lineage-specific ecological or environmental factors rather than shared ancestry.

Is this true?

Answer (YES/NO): NO